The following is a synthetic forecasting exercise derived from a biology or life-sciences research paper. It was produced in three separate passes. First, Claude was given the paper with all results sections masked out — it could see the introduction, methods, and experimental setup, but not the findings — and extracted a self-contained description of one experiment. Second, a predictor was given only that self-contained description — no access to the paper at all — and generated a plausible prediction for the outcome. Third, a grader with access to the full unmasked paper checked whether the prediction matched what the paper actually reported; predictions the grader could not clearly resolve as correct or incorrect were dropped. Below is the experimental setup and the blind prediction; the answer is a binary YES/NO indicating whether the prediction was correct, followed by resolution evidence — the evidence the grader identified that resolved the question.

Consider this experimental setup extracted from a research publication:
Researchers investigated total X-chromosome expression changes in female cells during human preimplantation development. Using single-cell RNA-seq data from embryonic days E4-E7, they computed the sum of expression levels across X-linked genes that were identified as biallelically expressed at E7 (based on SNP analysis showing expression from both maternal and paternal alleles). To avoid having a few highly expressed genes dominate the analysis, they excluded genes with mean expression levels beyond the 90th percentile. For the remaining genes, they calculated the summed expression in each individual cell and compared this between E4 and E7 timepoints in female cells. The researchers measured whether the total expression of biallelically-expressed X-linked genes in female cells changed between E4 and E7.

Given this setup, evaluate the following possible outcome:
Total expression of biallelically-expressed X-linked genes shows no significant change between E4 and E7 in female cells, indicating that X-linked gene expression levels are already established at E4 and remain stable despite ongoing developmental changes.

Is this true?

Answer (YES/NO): NO